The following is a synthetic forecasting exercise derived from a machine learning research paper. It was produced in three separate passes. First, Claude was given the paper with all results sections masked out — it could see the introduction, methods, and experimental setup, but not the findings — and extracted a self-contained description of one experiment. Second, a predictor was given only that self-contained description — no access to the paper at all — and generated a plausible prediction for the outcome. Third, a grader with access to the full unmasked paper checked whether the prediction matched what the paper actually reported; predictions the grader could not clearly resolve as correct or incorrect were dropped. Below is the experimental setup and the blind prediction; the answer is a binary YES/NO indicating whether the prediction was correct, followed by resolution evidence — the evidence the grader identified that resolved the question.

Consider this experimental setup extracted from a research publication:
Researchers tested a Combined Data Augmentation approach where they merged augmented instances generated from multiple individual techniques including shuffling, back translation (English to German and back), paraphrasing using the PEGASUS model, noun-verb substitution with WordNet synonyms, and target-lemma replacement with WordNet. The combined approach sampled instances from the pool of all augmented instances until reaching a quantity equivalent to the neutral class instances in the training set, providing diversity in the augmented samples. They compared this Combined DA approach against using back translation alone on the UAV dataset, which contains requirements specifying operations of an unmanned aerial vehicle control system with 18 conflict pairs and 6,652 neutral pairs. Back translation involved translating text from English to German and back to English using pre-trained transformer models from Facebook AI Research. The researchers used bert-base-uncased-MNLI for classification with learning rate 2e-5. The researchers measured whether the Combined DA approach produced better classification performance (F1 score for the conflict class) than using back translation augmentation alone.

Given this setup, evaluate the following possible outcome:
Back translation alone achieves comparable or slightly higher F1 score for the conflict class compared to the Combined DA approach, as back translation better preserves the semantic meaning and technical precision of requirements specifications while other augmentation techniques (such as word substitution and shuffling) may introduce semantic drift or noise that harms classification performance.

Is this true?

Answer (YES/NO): NO